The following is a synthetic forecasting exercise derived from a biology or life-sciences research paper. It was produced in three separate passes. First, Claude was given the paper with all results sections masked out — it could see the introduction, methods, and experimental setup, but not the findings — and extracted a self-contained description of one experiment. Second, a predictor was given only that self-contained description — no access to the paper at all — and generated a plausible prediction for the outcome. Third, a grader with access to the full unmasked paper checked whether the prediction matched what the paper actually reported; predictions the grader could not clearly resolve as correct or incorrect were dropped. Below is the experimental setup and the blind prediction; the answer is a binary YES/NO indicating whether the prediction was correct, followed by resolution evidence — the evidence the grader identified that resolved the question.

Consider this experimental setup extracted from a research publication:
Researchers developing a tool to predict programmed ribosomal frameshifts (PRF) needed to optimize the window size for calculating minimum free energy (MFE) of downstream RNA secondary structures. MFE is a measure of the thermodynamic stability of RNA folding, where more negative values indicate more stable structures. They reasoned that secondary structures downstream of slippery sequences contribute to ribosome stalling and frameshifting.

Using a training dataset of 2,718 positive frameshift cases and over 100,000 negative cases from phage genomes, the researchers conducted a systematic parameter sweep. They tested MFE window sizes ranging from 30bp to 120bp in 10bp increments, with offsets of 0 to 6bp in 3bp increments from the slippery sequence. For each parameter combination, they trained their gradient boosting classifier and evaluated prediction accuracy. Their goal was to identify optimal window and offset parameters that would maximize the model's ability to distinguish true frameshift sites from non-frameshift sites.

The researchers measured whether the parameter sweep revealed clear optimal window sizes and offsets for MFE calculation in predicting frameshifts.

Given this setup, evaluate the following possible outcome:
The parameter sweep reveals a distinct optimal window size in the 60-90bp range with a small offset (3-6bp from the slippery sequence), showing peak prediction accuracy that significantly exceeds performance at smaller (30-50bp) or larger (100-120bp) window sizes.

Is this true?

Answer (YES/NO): NO